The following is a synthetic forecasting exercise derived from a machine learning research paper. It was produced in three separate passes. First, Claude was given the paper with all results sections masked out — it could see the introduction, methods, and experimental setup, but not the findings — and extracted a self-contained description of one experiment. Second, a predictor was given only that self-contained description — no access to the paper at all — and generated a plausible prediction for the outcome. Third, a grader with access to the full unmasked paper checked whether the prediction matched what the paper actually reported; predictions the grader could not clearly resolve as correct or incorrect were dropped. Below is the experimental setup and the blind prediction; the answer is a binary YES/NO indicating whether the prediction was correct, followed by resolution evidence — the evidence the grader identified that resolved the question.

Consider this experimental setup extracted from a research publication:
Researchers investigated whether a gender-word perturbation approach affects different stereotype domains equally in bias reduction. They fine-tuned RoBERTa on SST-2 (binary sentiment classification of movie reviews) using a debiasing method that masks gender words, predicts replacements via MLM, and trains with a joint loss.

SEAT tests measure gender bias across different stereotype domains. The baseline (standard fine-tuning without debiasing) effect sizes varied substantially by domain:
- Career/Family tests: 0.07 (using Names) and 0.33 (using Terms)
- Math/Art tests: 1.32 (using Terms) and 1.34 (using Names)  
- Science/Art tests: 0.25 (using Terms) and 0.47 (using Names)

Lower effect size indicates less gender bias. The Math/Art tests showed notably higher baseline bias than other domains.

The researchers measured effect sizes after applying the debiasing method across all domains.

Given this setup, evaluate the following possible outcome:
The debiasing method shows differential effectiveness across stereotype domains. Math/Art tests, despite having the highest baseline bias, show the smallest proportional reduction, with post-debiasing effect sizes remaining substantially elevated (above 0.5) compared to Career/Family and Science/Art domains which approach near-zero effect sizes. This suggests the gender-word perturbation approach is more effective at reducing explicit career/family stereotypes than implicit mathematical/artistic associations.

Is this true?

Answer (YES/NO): NO